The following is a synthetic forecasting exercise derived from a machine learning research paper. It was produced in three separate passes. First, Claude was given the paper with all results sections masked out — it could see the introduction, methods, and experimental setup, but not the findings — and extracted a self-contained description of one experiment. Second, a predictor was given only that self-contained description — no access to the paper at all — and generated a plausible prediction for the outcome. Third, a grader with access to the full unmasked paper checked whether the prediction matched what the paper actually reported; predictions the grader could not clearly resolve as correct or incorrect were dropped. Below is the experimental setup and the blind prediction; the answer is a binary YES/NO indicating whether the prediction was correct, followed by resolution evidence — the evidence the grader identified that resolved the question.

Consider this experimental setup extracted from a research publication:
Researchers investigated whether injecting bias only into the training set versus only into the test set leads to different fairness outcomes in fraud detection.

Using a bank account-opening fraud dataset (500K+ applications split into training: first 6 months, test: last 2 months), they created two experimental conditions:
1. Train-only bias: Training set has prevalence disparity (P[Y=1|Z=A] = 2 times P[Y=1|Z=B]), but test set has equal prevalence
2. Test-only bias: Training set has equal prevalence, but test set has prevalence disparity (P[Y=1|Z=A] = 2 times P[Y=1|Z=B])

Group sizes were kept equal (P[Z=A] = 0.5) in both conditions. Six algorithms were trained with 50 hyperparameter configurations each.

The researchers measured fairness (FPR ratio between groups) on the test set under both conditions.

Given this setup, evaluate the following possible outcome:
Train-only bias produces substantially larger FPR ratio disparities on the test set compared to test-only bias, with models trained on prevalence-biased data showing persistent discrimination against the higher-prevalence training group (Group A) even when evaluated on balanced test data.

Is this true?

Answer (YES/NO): YES